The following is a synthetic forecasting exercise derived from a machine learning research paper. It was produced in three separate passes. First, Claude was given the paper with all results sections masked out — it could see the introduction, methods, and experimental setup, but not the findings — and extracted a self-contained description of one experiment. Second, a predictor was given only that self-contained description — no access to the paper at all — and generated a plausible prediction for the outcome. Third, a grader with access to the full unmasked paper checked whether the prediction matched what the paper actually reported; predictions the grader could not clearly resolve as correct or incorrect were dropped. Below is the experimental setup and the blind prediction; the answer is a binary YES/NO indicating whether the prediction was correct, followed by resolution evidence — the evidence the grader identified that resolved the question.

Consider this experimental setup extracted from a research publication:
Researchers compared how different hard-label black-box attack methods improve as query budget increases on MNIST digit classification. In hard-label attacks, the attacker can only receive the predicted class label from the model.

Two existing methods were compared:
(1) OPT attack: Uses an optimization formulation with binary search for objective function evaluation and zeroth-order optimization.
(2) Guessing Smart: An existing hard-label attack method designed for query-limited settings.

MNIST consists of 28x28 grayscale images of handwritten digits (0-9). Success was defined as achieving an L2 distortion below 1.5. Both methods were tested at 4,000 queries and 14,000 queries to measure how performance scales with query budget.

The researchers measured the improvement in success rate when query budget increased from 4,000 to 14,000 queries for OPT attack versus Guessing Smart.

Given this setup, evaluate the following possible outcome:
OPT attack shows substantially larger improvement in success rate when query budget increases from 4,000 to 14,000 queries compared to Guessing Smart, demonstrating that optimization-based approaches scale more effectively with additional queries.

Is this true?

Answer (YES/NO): YES